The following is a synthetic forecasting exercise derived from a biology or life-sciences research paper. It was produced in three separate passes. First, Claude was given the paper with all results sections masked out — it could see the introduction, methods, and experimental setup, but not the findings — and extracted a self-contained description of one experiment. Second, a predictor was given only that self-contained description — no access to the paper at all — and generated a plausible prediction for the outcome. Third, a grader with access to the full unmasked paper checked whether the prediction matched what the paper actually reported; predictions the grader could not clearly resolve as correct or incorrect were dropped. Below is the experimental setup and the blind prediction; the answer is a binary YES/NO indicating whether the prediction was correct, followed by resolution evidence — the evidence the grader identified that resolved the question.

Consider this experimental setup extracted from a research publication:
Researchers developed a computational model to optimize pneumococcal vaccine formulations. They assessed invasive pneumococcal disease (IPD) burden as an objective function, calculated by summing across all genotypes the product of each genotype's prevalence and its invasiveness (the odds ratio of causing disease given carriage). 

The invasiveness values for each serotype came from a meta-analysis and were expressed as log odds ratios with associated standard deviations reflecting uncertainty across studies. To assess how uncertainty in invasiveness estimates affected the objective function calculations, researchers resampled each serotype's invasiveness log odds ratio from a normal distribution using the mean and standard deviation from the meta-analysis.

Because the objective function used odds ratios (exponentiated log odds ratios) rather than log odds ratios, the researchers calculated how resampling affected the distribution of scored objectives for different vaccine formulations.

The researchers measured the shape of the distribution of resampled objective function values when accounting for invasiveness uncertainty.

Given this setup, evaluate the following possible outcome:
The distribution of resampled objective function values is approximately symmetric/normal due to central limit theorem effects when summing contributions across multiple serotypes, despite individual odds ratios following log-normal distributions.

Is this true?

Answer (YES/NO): NO